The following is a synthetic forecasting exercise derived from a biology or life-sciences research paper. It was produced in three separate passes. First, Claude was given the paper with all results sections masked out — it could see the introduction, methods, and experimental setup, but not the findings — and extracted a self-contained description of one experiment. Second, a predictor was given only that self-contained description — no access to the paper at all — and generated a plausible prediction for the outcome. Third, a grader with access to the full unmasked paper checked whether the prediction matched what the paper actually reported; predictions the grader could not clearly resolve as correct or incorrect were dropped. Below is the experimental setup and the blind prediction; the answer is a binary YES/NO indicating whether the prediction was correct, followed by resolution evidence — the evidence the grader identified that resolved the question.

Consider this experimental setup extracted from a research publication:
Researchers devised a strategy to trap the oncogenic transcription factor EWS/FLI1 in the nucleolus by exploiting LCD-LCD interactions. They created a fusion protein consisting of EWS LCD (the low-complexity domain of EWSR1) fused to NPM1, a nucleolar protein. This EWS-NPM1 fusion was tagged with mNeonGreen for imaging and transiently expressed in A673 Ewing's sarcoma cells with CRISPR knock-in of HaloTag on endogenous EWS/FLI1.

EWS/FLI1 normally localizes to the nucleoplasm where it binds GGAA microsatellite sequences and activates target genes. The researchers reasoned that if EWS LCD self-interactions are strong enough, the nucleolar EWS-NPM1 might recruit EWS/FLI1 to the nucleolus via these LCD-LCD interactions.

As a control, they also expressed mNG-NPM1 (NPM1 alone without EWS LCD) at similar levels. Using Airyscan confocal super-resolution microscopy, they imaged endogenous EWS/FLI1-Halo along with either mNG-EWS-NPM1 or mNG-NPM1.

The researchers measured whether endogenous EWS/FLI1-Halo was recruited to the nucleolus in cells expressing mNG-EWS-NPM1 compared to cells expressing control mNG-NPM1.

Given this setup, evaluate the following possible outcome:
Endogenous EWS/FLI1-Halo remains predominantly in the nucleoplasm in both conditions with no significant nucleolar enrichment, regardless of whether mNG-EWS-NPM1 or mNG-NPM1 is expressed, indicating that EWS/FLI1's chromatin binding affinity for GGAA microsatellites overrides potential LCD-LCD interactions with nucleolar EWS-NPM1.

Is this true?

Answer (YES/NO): NO